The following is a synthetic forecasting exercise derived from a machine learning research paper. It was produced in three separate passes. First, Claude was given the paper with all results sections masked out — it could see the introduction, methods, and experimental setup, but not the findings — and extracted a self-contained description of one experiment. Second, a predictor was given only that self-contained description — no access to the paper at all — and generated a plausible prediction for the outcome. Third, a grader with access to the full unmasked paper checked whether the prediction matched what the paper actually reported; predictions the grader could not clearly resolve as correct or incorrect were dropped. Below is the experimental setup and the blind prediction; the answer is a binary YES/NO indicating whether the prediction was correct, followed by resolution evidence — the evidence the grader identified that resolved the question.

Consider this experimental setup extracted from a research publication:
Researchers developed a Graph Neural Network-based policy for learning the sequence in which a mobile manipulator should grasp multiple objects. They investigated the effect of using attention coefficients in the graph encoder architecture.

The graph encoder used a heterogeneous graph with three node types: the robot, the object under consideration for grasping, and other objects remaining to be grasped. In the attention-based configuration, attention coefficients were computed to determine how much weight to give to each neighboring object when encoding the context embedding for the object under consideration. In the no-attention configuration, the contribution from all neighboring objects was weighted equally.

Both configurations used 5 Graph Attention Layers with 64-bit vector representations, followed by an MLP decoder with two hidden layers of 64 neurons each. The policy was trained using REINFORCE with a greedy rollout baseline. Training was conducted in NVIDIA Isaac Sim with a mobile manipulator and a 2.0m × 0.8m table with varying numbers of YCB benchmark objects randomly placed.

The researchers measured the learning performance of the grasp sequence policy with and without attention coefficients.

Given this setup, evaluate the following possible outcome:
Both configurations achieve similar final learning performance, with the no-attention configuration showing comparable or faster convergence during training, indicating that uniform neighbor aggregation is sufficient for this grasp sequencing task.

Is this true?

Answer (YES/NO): NO